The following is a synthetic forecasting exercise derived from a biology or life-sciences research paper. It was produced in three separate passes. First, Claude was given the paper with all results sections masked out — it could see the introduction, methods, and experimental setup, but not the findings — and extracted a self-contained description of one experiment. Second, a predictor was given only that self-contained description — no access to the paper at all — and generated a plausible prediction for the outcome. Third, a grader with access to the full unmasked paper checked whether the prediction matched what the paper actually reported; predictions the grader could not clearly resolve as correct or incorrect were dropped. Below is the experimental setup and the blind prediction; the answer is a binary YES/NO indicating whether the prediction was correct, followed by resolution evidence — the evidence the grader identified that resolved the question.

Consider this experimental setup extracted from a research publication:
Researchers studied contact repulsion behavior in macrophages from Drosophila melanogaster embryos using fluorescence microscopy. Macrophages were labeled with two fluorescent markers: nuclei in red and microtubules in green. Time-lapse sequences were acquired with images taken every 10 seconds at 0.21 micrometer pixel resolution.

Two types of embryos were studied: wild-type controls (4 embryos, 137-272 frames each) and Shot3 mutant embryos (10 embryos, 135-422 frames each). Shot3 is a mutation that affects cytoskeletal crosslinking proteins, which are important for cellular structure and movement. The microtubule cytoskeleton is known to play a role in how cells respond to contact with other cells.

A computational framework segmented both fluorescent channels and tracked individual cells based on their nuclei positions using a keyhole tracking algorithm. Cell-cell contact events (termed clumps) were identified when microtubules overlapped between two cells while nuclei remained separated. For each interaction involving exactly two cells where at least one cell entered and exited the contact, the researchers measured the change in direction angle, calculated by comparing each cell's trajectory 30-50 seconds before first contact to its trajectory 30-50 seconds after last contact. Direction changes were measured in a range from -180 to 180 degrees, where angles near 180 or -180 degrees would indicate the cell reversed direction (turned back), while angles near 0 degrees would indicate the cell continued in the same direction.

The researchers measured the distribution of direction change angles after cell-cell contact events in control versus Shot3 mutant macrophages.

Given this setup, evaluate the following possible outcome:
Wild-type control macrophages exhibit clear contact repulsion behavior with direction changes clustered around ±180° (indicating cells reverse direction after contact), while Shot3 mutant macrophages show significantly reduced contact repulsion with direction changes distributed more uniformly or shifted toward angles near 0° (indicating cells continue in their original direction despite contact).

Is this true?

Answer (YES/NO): NO